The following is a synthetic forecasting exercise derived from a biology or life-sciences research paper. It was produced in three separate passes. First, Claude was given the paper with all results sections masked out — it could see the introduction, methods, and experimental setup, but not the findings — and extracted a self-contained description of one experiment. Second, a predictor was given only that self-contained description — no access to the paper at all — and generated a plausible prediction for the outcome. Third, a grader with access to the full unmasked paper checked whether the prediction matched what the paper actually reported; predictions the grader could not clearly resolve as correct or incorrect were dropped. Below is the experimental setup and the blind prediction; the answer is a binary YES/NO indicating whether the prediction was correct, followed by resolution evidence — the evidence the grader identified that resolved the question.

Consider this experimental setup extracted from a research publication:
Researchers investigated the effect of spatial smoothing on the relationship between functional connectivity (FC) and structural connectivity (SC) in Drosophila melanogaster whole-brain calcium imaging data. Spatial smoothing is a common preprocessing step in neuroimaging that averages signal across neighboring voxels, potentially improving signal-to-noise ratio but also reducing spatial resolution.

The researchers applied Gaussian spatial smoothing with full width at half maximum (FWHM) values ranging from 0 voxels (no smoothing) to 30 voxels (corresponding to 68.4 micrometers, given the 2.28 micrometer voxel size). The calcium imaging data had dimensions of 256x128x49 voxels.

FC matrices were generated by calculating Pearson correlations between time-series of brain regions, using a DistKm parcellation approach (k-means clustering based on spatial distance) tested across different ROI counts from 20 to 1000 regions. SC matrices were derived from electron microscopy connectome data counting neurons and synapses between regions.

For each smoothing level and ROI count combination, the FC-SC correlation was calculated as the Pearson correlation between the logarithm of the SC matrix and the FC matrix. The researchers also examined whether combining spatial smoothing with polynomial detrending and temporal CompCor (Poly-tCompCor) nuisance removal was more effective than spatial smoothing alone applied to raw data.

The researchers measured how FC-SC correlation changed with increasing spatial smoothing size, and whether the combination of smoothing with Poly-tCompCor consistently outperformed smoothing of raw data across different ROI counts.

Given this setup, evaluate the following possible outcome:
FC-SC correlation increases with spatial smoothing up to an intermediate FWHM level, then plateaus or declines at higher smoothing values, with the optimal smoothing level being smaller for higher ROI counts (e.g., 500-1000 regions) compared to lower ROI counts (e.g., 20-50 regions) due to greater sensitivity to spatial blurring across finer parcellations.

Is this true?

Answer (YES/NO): NO